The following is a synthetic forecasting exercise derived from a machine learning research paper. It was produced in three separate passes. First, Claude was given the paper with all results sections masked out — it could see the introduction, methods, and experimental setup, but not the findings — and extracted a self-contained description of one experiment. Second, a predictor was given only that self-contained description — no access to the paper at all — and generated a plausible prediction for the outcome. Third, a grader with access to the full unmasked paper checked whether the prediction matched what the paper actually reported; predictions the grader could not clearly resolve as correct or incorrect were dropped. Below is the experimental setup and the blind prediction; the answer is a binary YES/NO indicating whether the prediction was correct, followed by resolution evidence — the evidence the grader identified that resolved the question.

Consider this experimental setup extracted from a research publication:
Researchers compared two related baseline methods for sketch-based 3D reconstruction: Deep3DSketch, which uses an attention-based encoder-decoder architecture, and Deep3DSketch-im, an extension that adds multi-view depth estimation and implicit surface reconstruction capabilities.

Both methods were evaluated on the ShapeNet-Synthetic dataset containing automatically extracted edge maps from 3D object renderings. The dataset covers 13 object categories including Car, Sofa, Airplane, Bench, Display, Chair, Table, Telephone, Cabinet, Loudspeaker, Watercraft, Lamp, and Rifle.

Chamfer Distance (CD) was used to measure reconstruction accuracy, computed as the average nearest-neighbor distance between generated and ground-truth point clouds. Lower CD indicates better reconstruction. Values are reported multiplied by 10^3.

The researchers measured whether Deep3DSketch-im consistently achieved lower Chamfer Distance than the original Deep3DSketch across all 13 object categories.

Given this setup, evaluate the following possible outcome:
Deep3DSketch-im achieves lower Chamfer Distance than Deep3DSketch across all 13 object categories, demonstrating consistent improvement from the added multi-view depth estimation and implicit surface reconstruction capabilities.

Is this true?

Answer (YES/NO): NO